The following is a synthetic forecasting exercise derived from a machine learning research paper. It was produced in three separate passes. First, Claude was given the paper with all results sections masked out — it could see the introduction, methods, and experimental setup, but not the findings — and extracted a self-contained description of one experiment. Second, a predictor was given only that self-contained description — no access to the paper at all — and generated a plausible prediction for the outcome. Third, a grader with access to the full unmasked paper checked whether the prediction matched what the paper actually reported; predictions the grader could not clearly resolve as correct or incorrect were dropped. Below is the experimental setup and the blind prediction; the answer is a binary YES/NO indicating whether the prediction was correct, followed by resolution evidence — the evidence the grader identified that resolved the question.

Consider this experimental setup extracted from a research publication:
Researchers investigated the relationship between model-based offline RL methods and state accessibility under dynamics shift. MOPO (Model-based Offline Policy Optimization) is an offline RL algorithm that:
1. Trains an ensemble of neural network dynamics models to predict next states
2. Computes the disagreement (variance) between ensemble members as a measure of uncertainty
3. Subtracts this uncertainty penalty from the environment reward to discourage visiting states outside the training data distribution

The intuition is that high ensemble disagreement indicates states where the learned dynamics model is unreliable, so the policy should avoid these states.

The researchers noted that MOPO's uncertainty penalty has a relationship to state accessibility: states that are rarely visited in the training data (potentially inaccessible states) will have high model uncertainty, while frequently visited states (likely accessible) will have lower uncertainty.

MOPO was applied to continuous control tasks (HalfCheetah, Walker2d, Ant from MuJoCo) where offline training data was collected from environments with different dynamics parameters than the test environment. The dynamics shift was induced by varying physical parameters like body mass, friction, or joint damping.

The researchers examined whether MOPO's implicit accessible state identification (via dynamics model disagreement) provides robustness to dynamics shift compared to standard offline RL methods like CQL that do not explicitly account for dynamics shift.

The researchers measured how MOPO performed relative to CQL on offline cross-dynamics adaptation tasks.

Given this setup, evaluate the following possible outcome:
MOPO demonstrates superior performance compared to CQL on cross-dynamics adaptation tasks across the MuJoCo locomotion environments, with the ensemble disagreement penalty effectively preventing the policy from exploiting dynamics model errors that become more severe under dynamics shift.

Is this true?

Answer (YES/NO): NO